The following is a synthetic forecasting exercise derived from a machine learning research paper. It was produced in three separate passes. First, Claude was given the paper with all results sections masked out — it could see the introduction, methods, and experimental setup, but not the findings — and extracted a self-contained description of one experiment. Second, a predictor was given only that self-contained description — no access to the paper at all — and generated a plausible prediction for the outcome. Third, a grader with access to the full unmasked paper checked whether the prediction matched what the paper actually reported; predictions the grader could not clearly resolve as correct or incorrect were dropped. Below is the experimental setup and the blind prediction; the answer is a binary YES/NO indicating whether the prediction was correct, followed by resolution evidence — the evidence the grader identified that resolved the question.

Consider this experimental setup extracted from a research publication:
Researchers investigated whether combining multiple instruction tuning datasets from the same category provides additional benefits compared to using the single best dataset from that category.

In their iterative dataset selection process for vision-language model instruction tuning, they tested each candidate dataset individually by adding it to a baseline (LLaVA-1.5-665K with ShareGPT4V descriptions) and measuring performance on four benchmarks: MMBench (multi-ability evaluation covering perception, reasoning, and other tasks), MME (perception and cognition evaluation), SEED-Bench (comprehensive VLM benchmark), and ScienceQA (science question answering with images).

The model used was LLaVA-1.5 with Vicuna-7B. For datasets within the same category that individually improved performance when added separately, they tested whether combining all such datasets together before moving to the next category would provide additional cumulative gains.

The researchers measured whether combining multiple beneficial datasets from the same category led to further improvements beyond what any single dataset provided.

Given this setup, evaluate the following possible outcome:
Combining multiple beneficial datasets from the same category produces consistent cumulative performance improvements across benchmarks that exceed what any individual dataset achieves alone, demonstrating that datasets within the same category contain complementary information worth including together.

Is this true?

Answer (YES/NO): YES